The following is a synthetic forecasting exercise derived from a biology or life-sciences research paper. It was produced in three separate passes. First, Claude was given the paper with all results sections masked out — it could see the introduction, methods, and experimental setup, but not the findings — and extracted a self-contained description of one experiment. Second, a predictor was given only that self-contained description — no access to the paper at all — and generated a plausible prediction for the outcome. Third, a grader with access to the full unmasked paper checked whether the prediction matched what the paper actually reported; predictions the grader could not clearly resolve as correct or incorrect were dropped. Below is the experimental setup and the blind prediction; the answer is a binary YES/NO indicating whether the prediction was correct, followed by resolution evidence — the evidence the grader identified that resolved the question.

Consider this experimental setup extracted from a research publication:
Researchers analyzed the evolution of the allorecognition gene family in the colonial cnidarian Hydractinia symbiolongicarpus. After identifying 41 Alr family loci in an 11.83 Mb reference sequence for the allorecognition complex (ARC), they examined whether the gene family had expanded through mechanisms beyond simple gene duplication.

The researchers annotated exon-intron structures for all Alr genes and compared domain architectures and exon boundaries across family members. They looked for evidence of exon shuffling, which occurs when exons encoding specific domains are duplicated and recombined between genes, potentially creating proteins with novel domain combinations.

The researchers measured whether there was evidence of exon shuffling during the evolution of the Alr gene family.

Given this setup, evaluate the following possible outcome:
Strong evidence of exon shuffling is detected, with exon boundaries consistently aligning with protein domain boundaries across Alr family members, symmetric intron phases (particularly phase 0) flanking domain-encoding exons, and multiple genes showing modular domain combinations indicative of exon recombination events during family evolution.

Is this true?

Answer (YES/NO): NO